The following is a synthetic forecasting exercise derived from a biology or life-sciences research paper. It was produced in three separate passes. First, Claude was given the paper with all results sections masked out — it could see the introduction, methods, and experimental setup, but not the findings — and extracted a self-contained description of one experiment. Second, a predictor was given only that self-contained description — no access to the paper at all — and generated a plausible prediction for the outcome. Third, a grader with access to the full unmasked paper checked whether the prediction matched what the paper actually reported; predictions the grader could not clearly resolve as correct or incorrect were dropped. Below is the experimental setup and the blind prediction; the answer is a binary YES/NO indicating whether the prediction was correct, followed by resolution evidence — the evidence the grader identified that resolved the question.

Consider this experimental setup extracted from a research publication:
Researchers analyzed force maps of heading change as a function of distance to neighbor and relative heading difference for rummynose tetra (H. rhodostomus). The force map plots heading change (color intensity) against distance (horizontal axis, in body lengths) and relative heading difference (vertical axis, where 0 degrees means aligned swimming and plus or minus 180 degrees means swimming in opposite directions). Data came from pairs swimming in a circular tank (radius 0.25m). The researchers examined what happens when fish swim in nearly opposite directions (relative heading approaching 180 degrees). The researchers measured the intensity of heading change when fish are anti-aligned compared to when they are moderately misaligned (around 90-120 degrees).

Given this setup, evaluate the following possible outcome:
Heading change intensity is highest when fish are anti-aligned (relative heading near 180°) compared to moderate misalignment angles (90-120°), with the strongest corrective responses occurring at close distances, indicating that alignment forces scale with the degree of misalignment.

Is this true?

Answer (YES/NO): NO